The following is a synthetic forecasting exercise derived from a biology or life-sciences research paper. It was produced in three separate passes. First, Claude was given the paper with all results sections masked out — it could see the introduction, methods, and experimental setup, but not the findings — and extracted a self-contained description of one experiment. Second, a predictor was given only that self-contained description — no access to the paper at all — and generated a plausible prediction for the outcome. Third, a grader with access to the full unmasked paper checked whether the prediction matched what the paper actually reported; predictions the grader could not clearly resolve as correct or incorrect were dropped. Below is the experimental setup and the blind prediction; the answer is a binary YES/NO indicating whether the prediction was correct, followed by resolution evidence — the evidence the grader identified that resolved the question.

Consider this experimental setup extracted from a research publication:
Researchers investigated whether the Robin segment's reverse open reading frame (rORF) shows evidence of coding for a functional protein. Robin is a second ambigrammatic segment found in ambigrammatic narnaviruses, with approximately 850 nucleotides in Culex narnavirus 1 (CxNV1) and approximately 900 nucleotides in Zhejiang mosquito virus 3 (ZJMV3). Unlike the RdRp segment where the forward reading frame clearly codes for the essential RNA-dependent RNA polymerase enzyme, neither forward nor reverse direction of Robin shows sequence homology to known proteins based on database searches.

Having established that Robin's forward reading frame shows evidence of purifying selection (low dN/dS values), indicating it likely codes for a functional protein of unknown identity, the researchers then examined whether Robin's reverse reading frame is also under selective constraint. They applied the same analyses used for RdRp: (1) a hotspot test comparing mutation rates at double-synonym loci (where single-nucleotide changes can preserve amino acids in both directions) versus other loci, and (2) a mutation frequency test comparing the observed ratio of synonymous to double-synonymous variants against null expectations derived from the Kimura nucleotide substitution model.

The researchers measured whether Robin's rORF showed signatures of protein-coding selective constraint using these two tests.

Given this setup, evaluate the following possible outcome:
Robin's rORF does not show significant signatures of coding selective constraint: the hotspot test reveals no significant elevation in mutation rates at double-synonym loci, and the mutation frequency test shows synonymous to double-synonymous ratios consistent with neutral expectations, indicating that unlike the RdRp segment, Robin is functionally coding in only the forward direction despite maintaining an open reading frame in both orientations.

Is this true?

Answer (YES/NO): YES